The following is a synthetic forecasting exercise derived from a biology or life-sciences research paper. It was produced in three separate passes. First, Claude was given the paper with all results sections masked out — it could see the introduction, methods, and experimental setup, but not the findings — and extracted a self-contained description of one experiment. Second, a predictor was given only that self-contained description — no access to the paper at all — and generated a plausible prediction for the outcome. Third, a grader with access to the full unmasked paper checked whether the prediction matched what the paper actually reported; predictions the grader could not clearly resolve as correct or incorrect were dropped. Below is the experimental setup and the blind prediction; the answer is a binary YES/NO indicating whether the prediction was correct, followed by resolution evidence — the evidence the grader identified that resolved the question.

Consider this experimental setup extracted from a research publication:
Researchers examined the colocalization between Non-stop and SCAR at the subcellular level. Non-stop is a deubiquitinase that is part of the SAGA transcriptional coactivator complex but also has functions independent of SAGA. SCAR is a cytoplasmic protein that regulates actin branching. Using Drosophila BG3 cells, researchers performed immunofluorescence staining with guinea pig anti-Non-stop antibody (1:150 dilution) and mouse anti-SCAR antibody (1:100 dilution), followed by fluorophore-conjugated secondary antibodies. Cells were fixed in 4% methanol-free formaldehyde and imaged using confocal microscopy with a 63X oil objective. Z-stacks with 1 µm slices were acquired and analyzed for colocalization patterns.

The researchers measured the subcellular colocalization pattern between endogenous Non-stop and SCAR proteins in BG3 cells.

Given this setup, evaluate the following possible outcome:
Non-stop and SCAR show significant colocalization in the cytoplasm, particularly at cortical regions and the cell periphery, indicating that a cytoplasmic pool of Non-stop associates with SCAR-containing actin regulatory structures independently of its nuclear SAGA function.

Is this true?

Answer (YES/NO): YES